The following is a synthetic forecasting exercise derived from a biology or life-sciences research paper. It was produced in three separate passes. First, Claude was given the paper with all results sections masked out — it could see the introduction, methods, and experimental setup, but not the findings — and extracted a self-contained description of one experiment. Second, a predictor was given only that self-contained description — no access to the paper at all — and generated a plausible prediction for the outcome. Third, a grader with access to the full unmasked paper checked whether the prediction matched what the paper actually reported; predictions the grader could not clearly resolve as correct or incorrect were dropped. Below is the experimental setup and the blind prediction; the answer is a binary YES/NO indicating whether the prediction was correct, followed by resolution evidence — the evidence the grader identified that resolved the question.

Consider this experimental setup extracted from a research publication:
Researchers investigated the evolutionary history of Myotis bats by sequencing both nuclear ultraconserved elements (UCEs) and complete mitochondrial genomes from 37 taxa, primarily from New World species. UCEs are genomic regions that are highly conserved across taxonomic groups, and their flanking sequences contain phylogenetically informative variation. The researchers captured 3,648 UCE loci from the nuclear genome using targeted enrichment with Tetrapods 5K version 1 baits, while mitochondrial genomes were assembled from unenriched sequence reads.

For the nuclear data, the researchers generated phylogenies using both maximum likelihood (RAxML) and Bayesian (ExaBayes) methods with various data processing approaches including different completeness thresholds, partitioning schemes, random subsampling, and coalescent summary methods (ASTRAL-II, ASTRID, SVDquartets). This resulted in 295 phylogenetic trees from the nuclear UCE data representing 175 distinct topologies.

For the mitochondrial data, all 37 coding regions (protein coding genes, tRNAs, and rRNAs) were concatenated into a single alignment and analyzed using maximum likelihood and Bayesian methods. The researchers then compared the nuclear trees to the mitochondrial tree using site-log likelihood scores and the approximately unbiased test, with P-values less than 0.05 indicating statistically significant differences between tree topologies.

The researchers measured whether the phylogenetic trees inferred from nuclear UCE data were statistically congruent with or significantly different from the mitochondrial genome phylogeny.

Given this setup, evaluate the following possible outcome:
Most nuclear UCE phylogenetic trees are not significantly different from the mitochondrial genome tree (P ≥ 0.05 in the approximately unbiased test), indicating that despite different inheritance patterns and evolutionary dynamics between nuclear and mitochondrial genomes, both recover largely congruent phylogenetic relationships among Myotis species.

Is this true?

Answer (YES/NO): NO